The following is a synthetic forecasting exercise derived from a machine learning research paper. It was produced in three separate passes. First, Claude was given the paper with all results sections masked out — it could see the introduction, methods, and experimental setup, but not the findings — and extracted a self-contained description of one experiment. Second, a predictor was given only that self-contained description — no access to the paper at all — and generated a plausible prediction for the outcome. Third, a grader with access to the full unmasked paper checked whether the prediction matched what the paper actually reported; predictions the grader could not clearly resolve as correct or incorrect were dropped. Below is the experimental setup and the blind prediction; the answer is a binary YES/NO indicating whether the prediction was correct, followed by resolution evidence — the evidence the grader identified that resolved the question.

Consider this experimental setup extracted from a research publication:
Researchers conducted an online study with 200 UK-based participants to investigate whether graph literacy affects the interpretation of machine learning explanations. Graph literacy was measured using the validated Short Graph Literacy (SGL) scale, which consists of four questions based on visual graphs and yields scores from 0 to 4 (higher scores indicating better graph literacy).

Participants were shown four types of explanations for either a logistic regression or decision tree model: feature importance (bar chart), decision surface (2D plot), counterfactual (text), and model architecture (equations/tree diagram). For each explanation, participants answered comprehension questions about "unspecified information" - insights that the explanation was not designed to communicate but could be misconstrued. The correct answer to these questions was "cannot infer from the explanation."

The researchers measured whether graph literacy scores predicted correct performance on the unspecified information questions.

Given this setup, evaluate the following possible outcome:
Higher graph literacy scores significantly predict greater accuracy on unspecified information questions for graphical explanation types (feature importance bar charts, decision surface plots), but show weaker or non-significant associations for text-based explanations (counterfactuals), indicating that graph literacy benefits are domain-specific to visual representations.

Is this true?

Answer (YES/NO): NO